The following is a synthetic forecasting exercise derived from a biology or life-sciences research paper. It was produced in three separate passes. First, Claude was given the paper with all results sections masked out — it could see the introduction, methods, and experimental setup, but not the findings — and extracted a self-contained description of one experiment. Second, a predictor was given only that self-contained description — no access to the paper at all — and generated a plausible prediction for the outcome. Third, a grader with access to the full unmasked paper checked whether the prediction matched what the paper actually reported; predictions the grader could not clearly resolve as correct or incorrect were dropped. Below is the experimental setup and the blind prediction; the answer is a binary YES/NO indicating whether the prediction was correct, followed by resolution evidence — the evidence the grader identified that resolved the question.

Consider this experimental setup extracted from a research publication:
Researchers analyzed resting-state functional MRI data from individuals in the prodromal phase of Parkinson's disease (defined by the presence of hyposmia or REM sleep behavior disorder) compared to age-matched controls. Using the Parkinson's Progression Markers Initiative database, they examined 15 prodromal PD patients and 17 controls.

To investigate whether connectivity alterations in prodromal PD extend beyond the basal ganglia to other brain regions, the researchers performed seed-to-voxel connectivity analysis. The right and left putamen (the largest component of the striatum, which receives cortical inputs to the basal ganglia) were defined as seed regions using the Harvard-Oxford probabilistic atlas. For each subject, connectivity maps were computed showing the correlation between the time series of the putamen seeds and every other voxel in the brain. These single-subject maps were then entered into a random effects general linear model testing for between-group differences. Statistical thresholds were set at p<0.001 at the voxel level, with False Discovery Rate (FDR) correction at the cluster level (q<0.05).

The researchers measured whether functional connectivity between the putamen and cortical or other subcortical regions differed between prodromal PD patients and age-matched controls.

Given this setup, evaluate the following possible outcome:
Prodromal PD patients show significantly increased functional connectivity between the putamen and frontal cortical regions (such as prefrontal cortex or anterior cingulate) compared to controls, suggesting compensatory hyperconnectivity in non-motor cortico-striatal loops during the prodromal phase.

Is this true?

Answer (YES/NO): NO